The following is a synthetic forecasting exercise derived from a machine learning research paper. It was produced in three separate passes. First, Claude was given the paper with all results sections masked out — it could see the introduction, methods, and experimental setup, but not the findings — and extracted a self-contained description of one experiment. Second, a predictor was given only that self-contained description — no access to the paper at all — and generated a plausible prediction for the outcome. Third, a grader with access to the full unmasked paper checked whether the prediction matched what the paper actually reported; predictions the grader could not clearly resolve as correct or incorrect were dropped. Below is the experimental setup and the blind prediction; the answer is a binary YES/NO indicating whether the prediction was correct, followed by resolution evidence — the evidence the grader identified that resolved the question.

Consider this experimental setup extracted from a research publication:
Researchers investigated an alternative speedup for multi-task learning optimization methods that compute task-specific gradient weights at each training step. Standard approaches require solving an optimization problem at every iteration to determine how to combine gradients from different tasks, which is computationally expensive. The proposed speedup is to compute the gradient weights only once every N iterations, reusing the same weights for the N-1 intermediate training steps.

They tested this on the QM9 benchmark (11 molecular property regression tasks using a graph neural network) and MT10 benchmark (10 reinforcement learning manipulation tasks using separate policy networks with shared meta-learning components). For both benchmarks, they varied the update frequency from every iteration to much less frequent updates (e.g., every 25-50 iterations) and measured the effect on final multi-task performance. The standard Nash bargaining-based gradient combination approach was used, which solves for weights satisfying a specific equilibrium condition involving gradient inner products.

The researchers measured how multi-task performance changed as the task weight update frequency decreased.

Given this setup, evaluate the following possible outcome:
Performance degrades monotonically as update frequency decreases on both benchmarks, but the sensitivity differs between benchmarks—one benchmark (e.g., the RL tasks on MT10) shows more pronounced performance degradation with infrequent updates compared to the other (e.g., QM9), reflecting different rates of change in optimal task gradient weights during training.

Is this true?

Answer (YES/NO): NO